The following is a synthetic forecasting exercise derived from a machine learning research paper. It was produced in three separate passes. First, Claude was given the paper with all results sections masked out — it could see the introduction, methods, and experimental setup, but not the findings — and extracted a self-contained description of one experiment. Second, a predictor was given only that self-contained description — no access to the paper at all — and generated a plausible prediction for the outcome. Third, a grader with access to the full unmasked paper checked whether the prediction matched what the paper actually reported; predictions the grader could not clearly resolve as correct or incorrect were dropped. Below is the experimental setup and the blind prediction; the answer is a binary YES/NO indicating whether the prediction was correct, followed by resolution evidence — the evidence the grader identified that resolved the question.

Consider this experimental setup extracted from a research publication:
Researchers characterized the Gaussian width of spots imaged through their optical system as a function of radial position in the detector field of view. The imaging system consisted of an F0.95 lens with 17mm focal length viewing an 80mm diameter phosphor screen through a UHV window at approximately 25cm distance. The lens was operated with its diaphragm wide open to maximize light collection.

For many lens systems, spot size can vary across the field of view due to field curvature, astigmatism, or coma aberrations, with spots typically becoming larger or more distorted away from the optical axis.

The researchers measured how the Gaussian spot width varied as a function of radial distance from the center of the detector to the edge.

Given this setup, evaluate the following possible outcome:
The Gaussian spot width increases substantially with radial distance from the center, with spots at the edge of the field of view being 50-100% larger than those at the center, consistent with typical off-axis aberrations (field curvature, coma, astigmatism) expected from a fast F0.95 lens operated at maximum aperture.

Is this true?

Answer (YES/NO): NO